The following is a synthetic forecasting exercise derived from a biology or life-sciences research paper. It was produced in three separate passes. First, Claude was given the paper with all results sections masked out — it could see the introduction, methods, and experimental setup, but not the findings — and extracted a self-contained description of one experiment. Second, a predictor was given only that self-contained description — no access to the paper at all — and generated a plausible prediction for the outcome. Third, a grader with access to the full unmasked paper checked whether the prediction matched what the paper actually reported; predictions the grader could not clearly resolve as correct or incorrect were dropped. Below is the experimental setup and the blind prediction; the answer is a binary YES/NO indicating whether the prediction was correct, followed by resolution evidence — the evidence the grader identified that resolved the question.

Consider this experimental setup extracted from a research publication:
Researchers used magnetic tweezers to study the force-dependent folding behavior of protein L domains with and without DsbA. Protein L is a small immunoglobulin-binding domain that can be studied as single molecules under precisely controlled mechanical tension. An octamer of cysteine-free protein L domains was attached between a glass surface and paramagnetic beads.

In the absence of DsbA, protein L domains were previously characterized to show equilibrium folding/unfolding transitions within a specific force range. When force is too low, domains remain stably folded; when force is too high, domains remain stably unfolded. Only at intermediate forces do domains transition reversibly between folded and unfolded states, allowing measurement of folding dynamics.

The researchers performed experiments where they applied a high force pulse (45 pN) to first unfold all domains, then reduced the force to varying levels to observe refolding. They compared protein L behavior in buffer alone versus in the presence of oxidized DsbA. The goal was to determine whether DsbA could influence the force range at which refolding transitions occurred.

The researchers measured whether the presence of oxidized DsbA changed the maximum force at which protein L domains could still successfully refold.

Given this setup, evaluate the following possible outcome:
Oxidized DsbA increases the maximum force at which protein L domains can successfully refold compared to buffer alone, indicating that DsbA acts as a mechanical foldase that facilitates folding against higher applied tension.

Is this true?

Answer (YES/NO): YES